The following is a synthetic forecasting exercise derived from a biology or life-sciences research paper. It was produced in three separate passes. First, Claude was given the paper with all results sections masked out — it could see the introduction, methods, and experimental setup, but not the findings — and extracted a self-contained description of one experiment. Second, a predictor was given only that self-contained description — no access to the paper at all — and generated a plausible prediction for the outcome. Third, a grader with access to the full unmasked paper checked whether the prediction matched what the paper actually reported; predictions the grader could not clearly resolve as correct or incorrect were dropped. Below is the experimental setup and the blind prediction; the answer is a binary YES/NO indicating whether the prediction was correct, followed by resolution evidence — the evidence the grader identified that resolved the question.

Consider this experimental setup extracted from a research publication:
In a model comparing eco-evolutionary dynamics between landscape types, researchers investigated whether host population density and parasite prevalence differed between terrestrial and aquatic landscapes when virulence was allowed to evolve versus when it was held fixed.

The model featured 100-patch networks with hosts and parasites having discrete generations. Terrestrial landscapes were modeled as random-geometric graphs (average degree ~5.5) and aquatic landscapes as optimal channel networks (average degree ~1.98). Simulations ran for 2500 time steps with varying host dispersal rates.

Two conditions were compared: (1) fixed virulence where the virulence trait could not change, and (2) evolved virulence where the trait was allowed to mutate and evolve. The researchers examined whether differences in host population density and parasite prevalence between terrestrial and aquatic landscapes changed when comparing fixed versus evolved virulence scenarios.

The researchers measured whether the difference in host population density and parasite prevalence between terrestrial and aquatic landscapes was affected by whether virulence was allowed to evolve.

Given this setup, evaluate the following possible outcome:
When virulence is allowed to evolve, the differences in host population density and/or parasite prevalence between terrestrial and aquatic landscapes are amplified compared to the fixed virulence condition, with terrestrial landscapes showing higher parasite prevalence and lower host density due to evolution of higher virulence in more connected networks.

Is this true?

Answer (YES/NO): NO